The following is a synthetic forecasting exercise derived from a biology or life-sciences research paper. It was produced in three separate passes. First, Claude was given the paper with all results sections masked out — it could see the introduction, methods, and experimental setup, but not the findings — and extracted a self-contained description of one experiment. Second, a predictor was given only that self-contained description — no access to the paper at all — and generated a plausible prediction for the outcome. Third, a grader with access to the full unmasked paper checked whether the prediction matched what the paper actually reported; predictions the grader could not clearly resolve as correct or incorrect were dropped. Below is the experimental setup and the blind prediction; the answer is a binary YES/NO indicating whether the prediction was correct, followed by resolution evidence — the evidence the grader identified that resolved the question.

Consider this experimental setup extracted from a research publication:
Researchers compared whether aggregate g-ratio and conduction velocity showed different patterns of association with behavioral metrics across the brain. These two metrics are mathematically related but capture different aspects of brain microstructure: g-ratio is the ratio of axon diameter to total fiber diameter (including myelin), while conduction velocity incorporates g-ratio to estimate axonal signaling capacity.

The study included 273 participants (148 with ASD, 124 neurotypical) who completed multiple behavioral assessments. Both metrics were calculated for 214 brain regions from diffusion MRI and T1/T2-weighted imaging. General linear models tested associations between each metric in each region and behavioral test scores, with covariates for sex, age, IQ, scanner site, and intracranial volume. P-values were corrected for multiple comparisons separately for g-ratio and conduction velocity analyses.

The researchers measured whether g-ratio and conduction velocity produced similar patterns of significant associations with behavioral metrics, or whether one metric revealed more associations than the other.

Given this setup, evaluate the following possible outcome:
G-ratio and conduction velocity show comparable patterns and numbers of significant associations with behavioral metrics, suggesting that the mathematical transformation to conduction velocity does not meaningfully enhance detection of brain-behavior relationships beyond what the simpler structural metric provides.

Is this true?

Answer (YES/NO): NO